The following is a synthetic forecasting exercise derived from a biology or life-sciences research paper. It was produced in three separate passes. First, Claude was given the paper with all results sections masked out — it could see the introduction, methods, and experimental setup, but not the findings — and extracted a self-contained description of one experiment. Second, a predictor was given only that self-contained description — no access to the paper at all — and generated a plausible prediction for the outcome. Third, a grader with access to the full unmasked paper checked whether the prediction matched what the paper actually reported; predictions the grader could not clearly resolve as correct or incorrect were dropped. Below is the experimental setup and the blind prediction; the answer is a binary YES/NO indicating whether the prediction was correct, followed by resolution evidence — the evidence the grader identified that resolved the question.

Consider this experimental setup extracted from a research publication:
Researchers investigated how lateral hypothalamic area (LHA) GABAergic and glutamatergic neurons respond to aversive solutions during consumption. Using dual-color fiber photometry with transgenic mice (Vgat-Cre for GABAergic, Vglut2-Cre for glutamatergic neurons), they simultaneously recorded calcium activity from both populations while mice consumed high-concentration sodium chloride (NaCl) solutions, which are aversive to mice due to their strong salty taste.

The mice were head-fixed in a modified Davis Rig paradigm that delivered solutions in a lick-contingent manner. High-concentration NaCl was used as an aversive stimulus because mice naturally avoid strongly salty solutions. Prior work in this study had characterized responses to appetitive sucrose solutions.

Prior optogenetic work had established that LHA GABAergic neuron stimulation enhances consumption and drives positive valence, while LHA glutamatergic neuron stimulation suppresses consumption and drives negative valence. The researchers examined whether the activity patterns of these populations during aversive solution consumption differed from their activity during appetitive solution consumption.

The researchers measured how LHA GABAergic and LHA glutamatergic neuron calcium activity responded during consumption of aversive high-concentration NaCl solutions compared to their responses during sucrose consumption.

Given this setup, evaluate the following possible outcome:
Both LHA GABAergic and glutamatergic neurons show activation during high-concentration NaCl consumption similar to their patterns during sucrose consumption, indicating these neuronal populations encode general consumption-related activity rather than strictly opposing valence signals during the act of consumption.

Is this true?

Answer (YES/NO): NO